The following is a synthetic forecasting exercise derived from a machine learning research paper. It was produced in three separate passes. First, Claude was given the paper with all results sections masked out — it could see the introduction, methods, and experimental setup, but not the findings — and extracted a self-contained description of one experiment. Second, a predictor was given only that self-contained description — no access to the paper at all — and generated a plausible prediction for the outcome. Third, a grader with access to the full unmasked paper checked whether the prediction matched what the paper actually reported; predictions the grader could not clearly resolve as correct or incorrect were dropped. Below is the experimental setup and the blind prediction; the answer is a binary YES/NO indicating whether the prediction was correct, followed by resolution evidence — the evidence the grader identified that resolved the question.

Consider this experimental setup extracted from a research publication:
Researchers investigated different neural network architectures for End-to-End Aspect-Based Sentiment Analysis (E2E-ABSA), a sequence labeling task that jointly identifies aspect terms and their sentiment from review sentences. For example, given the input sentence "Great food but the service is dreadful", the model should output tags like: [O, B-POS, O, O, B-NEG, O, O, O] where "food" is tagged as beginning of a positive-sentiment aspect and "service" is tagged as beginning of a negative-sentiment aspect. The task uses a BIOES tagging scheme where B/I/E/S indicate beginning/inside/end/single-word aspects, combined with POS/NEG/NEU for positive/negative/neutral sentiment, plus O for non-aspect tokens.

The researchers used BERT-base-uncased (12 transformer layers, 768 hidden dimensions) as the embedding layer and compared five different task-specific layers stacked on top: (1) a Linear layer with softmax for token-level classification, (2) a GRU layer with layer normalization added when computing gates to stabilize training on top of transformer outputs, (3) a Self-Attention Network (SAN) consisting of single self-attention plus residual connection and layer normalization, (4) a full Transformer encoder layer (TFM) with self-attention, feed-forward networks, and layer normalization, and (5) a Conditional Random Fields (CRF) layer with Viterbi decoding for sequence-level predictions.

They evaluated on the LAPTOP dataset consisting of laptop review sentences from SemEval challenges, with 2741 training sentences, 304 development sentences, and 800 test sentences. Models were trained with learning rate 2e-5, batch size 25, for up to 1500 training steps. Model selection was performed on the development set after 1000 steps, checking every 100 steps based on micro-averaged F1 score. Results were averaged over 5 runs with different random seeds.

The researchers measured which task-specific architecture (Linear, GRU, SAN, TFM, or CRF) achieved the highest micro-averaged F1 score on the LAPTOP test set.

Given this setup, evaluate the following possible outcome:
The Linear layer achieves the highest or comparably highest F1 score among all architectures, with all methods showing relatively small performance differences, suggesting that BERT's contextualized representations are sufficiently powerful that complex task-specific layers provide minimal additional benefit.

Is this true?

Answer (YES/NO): NO